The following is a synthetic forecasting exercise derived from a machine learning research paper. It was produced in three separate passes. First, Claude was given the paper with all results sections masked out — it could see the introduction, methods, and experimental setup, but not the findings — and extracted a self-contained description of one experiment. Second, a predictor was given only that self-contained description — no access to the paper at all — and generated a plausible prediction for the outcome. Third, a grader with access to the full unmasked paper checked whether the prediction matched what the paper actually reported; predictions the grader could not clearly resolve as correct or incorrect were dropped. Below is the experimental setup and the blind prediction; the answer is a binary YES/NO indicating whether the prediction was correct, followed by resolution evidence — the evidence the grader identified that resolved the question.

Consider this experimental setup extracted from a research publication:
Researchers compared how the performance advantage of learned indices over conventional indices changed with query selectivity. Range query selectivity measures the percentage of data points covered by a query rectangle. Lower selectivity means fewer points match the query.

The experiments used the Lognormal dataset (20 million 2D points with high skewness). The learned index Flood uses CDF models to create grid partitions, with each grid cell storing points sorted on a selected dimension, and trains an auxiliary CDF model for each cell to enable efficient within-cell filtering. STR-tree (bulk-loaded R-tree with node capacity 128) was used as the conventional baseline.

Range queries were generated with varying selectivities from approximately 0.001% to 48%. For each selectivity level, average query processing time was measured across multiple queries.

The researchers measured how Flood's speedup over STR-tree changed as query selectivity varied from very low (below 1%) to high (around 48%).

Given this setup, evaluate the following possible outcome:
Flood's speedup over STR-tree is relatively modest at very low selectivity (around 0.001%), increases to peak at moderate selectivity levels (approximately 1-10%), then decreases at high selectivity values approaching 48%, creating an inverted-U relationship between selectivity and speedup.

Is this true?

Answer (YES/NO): NO